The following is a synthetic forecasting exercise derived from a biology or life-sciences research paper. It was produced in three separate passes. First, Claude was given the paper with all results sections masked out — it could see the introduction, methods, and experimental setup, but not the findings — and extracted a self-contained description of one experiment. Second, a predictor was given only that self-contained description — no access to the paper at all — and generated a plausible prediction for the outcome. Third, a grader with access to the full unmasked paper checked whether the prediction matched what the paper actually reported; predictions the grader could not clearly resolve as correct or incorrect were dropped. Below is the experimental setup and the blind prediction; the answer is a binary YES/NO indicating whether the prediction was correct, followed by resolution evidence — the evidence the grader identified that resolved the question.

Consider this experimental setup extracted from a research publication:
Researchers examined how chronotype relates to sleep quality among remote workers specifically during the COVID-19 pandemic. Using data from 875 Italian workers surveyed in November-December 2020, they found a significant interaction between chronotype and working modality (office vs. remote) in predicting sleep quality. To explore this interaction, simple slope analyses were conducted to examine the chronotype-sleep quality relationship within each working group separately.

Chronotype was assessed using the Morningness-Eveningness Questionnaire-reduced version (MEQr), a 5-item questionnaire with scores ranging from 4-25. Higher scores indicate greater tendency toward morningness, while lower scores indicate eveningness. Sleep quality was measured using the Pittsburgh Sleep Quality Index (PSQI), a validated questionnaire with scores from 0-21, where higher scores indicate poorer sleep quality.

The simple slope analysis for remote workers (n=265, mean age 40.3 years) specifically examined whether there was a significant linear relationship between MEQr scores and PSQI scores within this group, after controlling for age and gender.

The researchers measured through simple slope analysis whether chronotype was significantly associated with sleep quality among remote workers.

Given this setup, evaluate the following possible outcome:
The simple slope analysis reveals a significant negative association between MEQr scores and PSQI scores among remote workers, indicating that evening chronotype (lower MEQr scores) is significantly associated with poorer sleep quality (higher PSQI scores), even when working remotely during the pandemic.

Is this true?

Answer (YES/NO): NO